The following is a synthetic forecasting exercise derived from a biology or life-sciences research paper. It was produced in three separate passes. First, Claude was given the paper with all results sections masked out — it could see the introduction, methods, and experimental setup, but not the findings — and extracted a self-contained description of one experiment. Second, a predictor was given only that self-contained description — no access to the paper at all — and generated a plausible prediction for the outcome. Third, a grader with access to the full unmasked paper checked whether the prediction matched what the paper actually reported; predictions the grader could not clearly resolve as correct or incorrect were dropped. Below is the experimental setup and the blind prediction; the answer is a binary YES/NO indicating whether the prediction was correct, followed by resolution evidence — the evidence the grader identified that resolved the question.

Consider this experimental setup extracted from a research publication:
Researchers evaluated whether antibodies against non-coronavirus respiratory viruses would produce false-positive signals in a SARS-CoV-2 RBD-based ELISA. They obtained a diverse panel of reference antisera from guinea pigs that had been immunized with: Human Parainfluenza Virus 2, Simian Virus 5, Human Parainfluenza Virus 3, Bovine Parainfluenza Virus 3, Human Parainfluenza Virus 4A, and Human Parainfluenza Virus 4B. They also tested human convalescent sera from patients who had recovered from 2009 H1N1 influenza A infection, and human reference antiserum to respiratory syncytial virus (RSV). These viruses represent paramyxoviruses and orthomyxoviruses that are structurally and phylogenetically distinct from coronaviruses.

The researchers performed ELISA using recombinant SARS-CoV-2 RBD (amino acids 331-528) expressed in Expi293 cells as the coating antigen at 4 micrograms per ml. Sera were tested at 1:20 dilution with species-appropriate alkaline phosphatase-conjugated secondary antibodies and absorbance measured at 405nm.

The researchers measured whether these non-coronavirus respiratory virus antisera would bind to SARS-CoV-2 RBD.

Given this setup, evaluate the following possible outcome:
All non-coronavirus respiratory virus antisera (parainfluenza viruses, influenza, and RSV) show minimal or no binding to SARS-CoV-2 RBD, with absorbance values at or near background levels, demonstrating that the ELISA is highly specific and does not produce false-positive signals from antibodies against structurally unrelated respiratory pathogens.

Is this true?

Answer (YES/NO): YES